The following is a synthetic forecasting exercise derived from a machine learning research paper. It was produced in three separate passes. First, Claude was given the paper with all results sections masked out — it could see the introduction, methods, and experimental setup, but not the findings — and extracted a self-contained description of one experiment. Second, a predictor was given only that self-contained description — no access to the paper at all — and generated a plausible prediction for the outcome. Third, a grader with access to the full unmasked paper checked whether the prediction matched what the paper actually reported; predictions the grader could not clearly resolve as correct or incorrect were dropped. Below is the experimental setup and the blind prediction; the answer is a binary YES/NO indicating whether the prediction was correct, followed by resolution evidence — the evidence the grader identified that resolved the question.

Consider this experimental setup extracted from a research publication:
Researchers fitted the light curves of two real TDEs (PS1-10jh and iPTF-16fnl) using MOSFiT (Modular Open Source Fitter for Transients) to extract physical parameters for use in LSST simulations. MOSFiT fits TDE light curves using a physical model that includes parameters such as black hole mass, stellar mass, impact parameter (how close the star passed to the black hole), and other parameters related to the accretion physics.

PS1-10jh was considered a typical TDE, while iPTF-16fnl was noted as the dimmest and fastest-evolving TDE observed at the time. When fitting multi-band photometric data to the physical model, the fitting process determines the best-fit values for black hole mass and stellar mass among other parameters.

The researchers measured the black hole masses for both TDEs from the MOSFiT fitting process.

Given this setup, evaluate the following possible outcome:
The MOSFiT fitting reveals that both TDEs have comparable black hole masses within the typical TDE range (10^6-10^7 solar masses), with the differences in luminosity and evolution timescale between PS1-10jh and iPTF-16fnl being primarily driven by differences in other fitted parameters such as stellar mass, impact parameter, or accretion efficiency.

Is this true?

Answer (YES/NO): NO